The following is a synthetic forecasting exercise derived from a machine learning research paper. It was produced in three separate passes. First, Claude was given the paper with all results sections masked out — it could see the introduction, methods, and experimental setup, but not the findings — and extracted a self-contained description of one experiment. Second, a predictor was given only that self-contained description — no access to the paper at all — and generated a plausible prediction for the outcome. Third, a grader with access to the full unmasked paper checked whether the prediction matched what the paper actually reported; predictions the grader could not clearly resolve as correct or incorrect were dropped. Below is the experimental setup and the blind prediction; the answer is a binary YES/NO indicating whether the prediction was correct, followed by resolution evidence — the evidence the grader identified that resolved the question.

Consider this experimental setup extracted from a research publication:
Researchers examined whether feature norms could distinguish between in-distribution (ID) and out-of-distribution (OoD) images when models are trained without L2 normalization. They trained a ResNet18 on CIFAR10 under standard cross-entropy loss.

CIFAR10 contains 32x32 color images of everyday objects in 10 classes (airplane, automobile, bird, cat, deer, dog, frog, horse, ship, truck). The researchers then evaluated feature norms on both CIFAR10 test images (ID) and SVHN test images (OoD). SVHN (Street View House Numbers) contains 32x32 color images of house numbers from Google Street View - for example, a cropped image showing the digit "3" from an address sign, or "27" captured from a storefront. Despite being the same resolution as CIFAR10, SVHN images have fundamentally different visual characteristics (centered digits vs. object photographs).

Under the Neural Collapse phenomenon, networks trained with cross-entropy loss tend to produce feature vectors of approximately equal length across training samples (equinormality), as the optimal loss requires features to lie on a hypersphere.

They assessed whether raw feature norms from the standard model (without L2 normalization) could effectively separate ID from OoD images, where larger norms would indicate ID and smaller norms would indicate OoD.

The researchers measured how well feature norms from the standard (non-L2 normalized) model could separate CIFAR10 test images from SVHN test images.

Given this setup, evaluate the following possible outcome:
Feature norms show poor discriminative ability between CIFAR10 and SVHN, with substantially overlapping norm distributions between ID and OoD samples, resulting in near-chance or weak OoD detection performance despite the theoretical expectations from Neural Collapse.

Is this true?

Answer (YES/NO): YES